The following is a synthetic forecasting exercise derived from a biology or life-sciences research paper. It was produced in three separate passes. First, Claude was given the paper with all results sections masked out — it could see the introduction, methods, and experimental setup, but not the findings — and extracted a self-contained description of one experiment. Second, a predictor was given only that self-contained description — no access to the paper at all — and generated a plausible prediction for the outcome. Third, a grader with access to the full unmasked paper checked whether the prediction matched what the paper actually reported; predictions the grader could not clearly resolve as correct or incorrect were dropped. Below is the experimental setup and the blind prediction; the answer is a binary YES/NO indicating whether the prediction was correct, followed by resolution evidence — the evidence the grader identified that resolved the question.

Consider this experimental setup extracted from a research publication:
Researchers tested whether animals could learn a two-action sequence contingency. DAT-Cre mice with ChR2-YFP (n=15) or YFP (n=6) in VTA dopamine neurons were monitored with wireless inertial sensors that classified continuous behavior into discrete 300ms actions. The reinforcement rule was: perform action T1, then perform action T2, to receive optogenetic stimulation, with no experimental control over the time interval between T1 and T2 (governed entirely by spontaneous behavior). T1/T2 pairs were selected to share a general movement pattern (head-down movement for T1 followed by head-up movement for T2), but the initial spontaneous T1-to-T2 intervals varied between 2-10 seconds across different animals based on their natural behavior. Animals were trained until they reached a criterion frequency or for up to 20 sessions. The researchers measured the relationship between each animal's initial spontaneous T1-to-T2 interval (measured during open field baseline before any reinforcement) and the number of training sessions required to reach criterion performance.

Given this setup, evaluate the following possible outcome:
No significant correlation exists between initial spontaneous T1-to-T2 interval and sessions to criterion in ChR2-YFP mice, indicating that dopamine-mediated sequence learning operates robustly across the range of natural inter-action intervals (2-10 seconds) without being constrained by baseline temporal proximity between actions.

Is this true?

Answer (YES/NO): NO